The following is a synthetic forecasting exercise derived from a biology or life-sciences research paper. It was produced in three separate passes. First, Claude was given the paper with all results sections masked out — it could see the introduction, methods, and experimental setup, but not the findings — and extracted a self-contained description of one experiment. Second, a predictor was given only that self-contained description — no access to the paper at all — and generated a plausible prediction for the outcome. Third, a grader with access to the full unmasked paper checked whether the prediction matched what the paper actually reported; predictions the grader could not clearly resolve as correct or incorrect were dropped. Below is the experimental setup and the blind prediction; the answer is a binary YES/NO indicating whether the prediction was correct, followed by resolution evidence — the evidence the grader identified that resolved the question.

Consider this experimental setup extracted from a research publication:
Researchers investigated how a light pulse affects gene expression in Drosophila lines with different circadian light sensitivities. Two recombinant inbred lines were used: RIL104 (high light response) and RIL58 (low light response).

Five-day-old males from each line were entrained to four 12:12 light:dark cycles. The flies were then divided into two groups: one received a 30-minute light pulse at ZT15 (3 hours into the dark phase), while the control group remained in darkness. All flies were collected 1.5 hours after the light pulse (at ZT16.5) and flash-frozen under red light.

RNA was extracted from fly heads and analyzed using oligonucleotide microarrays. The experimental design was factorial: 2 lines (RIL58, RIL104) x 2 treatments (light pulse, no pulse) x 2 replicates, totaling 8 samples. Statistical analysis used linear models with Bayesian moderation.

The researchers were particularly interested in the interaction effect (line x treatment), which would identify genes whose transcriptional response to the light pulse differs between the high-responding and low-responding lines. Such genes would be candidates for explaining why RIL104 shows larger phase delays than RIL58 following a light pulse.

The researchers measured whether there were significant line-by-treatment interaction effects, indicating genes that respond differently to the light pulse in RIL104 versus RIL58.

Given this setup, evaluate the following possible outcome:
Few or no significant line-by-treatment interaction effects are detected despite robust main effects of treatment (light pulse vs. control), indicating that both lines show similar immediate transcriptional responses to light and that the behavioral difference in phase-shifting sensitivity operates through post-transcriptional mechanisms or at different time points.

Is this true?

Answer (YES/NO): NO